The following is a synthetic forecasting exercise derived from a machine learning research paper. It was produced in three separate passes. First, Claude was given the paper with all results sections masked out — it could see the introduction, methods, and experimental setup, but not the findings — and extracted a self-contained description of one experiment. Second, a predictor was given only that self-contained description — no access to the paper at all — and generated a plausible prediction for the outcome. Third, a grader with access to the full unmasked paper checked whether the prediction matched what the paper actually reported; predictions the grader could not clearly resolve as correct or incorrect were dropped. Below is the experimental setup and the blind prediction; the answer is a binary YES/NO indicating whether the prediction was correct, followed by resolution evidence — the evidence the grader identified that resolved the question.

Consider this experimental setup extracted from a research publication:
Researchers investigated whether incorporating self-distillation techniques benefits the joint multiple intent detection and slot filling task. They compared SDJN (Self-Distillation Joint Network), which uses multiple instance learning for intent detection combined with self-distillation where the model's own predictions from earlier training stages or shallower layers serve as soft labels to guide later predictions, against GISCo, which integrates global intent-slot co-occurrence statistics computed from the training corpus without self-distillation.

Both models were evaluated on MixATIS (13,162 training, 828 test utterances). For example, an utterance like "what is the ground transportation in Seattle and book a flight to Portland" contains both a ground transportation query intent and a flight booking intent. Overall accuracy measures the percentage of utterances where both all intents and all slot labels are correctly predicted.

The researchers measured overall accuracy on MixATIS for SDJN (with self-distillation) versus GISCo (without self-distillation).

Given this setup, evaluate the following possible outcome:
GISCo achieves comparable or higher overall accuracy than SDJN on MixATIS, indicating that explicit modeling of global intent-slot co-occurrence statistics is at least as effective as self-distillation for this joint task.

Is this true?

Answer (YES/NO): YES